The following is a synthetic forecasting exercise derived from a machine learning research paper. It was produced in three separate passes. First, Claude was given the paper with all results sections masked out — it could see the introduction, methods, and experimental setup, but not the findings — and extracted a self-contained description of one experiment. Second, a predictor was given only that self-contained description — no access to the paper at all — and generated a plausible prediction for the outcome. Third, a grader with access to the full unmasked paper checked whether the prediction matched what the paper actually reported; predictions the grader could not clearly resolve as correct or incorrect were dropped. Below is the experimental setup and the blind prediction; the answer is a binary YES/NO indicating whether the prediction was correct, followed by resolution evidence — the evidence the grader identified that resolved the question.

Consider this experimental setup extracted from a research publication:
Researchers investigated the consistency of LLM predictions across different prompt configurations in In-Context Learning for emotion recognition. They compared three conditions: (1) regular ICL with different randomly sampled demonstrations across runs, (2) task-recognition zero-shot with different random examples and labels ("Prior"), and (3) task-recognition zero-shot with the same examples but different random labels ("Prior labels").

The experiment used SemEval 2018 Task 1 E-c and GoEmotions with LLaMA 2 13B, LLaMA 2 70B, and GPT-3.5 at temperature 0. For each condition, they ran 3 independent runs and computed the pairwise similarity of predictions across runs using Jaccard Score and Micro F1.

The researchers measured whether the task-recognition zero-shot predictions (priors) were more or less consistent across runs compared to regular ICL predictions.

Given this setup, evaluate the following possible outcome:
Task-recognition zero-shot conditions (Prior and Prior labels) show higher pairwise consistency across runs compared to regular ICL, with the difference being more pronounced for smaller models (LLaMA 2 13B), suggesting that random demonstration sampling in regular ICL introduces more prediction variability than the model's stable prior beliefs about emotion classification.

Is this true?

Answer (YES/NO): NO